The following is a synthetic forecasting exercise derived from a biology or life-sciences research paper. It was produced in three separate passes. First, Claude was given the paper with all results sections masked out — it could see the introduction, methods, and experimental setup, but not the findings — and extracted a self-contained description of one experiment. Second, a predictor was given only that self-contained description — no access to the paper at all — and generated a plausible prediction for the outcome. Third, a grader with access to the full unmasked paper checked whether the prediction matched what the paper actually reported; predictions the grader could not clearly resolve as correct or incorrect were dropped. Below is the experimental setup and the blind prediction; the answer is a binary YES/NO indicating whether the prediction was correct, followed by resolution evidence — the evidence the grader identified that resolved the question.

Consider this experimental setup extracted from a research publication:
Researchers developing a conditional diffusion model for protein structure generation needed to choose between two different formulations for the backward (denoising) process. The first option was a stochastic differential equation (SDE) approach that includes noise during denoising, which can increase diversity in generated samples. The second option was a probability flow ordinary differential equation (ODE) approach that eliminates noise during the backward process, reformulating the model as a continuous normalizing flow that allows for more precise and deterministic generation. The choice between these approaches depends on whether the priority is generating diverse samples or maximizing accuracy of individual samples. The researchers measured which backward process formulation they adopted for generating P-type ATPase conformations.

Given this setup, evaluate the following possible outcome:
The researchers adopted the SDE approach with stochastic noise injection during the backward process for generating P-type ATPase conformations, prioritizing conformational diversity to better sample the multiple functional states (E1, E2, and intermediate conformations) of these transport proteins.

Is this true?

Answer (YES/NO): NO